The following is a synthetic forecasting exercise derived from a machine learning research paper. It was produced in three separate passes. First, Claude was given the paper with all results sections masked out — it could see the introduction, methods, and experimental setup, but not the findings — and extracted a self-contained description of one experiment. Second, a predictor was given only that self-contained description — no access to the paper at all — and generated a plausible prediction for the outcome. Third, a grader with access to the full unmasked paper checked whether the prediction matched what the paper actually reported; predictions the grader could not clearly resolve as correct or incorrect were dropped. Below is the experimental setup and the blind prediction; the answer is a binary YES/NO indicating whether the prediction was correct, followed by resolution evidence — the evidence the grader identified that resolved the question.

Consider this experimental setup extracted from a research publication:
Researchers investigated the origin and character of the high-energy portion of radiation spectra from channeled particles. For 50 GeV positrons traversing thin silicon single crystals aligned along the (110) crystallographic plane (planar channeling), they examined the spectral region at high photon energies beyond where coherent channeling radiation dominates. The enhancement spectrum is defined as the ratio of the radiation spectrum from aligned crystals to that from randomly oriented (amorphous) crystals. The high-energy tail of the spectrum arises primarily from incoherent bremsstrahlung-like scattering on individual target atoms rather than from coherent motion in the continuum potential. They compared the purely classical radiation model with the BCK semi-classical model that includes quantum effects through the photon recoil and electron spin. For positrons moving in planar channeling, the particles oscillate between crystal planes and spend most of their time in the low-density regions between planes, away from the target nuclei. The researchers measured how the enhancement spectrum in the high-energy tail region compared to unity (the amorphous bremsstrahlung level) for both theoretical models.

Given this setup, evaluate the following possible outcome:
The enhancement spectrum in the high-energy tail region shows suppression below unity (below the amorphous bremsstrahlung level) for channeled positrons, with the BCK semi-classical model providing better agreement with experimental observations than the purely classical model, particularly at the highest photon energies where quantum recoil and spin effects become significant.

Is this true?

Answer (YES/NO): YES